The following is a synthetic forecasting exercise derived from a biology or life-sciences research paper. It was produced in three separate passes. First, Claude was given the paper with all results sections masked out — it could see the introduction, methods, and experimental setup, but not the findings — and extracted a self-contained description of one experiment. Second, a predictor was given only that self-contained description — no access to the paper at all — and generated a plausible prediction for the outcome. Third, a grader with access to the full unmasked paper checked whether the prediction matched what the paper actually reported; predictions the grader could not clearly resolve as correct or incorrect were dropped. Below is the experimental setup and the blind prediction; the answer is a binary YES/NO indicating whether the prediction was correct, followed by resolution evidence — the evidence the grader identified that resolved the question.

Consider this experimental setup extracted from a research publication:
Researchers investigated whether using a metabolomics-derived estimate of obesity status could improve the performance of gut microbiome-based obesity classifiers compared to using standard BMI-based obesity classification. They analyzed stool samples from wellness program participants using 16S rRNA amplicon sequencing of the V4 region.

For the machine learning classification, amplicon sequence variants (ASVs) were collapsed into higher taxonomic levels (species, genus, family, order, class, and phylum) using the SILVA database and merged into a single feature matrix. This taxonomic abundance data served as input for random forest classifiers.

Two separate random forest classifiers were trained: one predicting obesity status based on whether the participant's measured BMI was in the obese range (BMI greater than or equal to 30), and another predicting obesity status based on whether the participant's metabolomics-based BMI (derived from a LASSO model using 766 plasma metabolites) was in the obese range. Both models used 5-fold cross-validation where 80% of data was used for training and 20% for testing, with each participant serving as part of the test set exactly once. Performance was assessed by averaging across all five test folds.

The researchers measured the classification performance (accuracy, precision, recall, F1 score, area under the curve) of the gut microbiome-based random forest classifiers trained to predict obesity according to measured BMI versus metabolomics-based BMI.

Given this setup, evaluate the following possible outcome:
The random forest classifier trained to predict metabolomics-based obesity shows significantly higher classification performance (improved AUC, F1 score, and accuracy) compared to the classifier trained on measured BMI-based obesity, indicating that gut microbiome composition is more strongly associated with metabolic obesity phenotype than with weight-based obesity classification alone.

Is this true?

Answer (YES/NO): NO